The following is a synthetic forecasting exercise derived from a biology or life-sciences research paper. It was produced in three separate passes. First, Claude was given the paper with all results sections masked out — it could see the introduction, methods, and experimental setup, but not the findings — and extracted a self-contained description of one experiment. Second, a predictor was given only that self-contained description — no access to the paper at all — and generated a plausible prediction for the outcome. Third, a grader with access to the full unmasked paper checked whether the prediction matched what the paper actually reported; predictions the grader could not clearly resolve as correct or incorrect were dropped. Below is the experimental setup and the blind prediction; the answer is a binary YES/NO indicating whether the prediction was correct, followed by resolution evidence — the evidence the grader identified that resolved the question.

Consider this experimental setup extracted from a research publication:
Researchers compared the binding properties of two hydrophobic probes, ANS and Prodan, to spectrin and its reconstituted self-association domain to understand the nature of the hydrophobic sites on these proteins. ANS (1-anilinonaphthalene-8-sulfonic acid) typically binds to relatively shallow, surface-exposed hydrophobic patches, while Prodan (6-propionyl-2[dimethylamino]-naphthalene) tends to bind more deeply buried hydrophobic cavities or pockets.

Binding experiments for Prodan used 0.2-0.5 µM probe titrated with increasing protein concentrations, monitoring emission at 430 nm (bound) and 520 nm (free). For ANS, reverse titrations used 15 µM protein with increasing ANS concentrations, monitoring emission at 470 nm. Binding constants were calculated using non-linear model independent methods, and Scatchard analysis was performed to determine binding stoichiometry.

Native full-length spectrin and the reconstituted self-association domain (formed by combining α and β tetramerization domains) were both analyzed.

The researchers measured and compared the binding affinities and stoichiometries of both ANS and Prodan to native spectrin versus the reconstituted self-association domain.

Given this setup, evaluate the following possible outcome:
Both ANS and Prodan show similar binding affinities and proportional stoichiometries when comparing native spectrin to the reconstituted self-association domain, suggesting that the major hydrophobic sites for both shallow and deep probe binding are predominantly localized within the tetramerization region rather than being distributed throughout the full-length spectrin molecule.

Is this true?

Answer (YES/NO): NO